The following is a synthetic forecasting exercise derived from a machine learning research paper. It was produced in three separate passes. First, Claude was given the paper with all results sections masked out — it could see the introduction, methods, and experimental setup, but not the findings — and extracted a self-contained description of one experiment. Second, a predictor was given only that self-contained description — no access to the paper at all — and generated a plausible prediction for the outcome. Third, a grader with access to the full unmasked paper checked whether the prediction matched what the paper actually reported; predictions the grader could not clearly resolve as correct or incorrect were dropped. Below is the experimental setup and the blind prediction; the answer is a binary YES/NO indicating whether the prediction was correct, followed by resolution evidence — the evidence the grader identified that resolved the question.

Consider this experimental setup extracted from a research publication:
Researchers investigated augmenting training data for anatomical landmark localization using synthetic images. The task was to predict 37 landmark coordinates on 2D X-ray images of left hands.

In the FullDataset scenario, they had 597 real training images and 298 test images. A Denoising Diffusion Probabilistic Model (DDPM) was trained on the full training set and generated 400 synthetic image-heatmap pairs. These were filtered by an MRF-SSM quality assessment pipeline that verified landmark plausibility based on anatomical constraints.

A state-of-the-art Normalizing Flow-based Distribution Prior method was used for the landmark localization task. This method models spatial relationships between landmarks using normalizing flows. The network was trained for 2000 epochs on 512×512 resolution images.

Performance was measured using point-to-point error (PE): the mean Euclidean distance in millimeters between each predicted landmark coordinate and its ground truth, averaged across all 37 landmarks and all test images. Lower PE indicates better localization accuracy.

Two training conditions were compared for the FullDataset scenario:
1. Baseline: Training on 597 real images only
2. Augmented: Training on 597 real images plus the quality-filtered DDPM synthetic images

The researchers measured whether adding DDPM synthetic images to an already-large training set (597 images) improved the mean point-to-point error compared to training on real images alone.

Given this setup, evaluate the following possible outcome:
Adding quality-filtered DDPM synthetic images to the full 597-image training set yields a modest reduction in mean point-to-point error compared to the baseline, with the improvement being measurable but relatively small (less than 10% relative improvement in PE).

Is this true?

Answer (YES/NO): YES